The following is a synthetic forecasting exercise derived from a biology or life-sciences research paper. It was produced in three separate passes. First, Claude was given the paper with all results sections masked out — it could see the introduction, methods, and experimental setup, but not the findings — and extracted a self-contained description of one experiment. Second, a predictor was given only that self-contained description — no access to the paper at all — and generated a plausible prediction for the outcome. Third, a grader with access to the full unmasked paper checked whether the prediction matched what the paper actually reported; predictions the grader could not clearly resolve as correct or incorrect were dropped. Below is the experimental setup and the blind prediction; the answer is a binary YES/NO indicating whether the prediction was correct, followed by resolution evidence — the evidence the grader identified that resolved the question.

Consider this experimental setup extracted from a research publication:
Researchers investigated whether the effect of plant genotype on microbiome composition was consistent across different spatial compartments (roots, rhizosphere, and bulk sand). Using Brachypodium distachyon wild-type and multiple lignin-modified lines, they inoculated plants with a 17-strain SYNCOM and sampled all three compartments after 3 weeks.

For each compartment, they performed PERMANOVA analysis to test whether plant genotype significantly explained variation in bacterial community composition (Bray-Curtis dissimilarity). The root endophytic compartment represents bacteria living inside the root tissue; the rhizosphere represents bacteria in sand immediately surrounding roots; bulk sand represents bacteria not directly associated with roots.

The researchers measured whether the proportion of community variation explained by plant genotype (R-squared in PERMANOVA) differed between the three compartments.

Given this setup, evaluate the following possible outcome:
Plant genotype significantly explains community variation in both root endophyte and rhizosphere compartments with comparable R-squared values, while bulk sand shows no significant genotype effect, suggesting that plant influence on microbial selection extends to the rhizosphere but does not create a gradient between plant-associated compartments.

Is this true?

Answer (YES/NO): NO